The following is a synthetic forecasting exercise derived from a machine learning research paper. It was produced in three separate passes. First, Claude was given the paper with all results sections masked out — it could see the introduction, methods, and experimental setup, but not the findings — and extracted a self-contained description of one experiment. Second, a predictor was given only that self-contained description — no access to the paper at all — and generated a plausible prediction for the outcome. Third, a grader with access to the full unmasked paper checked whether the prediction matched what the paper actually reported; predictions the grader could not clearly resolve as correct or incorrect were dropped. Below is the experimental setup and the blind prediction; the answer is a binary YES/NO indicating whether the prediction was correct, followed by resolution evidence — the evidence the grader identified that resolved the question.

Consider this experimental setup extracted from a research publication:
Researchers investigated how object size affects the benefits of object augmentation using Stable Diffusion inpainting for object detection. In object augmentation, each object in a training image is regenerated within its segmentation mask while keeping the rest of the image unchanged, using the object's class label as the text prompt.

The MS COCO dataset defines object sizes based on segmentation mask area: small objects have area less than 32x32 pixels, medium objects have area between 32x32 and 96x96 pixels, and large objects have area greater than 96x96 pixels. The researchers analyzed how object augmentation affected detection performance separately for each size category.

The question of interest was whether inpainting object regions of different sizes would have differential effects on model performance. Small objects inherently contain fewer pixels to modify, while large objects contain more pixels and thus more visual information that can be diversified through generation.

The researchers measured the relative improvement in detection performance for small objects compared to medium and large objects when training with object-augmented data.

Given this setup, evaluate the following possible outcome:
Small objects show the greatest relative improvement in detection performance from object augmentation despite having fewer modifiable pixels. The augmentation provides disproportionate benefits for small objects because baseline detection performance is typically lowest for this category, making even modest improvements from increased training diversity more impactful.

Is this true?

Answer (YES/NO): NO